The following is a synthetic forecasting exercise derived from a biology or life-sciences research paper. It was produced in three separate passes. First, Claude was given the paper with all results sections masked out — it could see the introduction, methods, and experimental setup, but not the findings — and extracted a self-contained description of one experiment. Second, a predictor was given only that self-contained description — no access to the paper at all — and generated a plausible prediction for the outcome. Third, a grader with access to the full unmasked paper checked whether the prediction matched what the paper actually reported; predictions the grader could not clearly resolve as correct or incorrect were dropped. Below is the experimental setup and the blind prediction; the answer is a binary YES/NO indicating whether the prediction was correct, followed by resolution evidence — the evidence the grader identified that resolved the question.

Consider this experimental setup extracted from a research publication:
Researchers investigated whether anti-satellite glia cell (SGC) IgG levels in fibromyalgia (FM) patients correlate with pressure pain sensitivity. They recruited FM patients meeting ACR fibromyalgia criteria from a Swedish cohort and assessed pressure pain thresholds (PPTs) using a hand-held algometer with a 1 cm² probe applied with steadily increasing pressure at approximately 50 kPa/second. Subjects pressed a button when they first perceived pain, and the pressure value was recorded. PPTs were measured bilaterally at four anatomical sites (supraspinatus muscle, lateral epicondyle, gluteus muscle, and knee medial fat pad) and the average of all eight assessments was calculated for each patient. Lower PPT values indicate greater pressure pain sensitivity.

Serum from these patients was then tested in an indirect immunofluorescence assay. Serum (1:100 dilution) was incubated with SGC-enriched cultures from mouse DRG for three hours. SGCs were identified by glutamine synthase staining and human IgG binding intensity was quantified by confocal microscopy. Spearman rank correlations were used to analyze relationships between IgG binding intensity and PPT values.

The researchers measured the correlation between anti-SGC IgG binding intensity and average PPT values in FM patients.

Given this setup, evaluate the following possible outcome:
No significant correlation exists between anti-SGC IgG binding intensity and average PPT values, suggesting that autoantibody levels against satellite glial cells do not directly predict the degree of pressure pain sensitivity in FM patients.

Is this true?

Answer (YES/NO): YES